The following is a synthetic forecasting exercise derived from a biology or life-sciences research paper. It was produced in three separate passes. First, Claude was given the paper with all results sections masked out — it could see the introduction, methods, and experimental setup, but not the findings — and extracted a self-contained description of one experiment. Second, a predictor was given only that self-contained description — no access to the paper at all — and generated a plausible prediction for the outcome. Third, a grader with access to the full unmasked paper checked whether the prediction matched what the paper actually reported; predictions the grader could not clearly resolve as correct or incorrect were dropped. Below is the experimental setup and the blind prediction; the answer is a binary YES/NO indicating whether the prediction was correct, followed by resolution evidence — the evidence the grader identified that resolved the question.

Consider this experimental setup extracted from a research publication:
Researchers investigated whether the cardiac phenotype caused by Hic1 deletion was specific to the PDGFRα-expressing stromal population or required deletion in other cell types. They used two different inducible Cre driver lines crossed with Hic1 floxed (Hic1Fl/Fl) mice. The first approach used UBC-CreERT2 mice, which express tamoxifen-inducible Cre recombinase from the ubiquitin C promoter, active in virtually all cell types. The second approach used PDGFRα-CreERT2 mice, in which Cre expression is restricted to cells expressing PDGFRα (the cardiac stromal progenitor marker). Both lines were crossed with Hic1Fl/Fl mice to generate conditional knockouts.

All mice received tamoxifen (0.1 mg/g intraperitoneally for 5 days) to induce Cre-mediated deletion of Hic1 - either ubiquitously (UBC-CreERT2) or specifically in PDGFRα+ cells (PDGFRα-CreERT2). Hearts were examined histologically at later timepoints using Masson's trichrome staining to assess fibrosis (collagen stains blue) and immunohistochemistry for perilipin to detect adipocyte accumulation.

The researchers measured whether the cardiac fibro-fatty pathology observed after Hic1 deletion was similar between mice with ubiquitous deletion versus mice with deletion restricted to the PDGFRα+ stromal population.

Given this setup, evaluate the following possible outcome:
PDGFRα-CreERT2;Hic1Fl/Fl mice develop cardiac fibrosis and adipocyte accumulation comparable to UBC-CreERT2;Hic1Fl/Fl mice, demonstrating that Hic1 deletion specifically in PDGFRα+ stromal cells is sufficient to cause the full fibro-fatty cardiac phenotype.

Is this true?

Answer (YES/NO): YES